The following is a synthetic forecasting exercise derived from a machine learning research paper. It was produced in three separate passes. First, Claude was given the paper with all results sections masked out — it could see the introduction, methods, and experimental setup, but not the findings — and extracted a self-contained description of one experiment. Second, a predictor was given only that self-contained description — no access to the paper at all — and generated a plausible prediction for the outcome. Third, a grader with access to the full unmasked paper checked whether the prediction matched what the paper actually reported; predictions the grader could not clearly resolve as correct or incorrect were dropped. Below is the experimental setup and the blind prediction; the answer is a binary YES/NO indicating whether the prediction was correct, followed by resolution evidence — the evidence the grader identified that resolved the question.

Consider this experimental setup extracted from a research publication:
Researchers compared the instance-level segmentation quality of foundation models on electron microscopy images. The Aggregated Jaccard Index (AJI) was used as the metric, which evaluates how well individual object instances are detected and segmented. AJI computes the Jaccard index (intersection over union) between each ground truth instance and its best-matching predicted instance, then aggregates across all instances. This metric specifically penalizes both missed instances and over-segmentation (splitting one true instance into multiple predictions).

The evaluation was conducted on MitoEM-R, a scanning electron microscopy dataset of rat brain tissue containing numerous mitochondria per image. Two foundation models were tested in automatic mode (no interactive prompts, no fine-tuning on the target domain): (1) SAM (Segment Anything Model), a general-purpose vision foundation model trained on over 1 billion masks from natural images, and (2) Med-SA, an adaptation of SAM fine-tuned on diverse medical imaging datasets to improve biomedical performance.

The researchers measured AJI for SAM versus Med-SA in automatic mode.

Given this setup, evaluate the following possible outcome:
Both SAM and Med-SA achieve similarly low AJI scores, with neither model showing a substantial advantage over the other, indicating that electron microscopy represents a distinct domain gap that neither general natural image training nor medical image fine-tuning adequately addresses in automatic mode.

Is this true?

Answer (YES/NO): NO